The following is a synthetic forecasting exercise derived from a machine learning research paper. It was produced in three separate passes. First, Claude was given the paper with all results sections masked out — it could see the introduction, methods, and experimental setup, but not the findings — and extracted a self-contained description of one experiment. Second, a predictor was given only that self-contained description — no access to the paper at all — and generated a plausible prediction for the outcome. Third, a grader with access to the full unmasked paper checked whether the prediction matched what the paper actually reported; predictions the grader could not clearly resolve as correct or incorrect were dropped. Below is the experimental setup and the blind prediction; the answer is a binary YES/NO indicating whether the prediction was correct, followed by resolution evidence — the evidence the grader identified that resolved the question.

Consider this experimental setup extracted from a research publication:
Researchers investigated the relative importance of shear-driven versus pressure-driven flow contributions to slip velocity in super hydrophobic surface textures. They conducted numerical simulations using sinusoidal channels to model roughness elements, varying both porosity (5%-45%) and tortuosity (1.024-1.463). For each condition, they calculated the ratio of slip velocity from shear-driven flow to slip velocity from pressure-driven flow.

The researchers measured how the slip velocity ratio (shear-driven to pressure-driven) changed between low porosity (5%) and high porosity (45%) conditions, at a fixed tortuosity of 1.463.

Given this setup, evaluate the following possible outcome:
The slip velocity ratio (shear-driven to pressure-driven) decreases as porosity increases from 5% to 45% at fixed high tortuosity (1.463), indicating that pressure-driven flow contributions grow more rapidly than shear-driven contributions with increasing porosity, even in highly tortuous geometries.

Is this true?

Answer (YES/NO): YES